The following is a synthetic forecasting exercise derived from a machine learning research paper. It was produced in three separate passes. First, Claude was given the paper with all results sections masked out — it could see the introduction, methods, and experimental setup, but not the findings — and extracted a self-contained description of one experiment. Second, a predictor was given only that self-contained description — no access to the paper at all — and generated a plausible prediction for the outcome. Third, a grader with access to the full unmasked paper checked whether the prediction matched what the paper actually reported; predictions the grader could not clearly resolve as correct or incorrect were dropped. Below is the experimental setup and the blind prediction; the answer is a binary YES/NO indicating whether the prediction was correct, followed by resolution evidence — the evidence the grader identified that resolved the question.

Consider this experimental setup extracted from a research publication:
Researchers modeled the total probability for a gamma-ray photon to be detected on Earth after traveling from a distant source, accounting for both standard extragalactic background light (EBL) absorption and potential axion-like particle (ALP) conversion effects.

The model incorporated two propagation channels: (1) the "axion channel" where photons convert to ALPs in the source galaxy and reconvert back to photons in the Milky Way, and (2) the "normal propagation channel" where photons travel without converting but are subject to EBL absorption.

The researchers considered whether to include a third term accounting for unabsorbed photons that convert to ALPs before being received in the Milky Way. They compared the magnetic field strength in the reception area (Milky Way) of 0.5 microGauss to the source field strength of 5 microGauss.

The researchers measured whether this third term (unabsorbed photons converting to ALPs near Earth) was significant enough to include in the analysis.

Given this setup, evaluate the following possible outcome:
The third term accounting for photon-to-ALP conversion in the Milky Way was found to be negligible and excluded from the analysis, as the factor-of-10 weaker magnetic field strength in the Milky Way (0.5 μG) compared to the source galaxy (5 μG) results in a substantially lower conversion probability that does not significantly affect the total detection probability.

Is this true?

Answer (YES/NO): YES